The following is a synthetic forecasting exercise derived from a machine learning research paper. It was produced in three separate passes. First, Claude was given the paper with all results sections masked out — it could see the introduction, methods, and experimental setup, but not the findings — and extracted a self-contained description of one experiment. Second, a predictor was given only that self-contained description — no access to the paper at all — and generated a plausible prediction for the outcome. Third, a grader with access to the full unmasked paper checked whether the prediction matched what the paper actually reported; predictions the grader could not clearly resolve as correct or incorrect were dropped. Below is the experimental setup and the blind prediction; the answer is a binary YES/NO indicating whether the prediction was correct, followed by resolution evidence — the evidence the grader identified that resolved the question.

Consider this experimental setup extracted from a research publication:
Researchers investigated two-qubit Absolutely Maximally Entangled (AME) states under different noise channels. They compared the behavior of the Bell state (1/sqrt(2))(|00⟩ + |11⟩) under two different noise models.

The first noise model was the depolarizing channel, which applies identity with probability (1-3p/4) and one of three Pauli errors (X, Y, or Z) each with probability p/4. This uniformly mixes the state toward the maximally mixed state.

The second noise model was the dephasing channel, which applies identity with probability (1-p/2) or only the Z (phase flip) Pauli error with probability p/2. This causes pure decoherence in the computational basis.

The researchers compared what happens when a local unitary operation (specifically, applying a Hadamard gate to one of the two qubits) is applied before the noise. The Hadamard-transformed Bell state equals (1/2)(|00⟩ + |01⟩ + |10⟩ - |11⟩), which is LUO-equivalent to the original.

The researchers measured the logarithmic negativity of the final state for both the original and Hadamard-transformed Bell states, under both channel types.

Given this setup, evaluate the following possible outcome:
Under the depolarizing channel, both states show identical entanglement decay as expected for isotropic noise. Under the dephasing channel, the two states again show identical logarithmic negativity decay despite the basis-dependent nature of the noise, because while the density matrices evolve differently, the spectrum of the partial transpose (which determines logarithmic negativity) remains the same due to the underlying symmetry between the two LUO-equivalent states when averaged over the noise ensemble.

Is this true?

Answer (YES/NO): NO